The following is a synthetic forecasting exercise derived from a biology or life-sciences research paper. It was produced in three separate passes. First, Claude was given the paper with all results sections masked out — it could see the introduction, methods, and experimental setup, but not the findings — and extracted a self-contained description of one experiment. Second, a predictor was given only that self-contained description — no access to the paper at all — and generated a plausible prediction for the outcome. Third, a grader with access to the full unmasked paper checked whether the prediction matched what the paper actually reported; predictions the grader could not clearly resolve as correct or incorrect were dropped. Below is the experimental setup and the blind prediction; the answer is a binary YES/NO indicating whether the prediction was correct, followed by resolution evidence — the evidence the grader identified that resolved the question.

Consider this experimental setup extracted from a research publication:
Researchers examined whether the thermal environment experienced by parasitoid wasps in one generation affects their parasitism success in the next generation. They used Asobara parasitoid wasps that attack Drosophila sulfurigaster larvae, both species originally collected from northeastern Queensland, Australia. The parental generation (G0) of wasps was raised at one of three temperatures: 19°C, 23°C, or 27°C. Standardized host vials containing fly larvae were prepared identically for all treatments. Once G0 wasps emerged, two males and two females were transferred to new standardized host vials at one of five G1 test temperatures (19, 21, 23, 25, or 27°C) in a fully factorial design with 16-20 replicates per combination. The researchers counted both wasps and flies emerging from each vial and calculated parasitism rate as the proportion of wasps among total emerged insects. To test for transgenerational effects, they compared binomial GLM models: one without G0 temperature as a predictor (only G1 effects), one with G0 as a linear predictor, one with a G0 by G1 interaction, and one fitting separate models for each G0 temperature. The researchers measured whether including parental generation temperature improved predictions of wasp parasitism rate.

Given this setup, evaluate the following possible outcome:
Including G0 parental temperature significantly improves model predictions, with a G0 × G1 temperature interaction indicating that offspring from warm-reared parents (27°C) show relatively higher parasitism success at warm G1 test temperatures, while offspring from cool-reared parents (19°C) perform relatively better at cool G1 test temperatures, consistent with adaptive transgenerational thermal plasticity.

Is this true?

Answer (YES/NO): YES